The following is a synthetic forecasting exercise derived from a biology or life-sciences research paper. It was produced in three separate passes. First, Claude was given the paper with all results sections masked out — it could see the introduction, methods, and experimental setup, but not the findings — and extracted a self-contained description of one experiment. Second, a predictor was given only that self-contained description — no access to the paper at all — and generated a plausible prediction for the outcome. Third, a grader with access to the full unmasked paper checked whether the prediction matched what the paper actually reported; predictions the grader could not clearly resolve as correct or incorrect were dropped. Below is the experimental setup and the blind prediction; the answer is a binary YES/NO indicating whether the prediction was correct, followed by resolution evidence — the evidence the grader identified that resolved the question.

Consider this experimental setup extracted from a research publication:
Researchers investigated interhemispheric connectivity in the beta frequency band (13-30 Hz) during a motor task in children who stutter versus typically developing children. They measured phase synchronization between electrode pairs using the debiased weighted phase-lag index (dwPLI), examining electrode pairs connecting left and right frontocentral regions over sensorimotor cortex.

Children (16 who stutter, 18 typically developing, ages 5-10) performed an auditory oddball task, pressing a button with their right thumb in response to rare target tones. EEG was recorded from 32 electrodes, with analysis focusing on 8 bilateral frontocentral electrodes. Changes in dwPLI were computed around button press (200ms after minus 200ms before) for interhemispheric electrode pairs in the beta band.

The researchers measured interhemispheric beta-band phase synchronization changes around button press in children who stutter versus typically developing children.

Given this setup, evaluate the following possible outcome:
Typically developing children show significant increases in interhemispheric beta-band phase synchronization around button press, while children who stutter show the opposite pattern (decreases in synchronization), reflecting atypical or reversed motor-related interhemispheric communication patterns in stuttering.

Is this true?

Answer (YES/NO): NO